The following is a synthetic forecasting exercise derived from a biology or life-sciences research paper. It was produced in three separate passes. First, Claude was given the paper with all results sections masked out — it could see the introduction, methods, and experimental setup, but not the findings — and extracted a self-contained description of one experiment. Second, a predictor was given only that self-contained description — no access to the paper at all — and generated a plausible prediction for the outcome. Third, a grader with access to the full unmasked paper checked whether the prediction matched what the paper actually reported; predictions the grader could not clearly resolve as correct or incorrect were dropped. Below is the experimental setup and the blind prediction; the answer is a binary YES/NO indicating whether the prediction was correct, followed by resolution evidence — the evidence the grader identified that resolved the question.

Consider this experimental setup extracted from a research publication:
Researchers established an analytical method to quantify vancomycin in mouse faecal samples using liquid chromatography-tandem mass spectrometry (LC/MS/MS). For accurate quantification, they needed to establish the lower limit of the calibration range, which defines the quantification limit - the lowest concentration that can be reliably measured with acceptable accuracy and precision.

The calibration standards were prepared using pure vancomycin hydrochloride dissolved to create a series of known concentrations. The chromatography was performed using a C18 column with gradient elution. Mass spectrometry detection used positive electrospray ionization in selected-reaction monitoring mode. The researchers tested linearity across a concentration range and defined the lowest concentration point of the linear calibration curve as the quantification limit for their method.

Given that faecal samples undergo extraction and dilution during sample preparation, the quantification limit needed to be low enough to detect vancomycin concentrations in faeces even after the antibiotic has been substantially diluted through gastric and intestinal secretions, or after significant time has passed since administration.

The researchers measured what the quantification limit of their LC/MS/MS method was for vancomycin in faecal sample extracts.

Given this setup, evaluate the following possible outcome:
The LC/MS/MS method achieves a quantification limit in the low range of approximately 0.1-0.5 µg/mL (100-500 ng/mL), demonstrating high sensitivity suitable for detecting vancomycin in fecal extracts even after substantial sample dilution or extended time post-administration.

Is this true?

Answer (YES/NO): NO